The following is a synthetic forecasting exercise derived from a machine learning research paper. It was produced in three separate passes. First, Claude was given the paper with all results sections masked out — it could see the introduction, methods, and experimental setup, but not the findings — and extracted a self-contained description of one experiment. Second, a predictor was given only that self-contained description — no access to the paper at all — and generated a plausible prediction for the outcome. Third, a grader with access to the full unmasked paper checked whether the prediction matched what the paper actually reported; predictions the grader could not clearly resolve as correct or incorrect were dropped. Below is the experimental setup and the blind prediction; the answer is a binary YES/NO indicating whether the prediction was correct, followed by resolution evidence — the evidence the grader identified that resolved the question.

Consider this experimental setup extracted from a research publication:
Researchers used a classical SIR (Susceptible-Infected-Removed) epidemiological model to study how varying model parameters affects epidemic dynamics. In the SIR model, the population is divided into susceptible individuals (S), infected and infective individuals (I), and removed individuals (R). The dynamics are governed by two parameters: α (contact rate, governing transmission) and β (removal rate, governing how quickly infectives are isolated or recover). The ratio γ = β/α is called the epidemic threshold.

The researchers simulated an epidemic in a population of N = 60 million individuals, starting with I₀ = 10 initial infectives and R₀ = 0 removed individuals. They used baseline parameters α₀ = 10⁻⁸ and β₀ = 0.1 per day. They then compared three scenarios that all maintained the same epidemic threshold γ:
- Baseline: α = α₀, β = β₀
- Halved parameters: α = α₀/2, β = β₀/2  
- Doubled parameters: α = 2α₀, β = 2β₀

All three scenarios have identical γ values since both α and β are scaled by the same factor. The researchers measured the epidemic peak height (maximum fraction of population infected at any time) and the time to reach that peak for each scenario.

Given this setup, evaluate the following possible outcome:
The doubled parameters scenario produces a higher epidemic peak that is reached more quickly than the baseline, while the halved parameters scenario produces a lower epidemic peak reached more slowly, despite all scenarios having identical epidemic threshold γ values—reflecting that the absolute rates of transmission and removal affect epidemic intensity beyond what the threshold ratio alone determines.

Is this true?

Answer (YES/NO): NO